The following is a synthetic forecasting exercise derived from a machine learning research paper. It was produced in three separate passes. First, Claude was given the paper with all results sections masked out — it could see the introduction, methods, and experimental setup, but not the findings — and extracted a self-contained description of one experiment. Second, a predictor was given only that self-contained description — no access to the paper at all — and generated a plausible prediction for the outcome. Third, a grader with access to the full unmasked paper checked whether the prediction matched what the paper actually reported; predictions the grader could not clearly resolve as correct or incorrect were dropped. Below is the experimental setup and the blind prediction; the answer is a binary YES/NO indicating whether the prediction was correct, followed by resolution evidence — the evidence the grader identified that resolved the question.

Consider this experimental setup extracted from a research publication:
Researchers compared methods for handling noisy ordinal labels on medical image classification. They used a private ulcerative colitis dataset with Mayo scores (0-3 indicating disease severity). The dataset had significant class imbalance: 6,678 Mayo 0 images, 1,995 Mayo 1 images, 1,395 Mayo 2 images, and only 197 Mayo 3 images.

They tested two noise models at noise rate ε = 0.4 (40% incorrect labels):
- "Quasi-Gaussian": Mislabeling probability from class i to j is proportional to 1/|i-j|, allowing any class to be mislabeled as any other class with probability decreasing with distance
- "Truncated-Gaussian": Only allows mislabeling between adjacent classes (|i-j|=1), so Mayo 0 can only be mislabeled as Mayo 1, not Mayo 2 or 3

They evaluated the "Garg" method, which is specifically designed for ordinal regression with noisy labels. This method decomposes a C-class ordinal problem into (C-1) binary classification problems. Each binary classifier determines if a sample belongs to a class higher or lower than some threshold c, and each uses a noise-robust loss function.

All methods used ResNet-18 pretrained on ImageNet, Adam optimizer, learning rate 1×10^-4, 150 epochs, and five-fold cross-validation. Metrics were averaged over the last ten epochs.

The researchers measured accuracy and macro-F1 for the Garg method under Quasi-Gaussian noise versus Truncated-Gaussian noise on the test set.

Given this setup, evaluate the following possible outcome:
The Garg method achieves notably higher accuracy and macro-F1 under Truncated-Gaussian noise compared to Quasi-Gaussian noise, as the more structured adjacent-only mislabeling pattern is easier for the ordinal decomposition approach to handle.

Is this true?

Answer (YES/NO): NO